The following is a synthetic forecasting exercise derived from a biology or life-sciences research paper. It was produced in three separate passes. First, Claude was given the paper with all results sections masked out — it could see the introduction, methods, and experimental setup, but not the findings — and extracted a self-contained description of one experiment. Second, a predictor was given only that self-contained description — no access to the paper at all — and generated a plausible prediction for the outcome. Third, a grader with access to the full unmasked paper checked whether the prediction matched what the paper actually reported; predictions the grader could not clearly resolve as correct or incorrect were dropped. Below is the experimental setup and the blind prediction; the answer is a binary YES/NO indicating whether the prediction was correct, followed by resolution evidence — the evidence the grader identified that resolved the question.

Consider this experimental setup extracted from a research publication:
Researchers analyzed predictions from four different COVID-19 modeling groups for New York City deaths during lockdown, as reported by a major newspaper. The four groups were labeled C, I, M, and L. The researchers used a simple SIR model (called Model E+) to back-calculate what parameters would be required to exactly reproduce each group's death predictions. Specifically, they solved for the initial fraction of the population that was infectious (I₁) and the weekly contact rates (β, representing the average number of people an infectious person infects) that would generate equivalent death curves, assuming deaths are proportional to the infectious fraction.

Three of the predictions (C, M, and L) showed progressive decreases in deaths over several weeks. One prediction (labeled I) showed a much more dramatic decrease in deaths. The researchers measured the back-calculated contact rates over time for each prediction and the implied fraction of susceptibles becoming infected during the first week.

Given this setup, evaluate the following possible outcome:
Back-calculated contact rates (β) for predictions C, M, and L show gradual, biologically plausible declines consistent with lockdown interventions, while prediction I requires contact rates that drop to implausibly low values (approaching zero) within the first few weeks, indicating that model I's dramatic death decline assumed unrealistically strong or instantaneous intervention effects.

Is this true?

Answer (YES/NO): NO